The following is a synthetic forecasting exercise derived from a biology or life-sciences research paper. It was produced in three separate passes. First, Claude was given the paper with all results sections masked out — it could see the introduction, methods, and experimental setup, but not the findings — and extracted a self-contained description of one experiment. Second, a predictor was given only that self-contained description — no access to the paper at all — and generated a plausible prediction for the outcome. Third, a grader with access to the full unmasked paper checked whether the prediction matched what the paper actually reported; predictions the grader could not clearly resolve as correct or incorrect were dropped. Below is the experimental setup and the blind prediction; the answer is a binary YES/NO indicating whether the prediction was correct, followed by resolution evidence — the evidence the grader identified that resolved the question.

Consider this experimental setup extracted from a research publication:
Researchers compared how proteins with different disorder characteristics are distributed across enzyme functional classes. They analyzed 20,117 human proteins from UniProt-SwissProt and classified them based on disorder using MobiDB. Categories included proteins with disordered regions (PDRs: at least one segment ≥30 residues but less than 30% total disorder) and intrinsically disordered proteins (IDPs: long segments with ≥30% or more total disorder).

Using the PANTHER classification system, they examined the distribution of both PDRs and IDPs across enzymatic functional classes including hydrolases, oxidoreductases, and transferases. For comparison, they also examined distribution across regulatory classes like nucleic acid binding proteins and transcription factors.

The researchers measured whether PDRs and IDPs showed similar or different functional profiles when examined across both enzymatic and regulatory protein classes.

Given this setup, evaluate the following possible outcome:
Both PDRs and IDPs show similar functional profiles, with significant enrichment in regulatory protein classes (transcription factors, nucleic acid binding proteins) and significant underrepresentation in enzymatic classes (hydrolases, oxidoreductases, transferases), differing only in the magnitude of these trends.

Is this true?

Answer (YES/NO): NO